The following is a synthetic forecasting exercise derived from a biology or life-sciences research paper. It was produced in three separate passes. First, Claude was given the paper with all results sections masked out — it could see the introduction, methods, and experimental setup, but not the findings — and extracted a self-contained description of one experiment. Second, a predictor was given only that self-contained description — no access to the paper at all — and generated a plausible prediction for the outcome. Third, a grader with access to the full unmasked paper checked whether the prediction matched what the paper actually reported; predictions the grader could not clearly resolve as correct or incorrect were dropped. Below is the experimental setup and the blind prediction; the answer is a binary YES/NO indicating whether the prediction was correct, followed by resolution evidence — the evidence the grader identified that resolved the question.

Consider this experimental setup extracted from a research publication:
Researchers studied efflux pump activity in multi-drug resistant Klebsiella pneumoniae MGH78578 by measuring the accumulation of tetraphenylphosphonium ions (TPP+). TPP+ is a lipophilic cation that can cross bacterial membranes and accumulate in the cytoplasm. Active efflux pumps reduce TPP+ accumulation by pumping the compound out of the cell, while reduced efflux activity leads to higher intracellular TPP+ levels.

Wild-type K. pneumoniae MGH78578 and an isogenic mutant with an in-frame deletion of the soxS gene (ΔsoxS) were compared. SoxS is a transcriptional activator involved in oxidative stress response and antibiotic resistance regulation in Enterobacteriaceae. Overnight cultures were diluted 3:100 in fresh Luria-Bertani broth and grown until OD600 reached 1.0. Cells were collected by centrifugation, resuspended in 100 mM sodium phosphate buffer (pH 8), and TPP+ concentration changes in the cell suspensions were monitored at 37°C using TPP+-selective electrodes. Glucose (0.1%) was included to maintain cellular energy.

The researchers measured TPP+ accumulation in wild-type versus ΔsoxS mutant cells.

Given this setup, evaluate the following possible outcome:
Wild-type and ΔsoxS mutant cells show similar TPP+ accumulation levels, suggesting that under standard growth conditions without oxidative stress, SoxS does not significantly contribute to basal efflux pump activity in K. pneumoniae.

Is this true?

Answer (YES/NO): NO